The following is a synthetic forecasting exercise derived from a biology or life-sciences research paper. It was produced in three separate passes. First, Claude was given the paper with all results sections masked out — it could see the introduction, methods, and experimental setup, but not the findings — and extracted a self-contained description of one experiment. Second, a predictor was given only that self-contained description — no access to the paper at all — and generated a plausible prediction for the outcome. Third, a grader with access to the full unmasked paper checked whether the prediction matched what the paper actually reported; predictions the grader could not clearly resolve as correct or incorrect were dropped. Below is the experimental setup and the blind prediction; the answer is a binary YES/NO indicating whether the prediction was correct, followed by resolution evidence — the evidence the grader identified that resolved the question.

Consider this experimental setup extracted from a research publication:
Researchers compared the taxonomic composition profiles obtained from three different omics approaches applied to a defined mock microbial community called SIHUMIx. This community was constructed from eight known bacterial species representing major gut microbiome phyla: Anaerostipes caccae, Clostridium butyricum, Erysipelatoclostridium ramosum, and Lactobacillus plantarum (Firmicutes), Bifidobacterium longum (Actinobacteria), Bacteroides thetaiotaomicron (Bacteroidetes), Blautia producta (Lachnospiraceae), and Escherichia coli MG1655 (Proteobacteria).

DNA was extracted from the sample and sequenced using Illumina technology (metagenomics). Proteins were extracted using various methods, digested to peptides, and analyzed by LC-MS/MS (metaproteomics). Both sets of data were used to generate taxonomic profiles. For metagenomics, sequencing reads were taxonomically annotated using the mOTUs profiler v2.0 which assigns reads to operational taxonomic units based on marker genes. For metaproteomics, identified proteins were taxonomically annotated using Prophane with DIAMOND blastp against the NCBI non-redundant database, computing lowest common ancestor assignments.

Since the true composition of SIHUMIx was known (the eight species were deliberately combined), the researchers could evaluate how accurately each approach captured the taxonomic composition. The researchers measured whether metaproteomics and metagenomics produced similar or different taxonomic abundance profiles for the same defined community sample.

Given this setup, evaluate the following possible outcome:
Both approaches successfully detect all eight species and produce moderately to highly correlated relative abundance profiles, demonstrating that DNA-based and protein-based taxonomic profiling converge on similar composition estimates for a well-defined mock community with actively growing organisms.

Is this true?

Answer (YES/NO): NO